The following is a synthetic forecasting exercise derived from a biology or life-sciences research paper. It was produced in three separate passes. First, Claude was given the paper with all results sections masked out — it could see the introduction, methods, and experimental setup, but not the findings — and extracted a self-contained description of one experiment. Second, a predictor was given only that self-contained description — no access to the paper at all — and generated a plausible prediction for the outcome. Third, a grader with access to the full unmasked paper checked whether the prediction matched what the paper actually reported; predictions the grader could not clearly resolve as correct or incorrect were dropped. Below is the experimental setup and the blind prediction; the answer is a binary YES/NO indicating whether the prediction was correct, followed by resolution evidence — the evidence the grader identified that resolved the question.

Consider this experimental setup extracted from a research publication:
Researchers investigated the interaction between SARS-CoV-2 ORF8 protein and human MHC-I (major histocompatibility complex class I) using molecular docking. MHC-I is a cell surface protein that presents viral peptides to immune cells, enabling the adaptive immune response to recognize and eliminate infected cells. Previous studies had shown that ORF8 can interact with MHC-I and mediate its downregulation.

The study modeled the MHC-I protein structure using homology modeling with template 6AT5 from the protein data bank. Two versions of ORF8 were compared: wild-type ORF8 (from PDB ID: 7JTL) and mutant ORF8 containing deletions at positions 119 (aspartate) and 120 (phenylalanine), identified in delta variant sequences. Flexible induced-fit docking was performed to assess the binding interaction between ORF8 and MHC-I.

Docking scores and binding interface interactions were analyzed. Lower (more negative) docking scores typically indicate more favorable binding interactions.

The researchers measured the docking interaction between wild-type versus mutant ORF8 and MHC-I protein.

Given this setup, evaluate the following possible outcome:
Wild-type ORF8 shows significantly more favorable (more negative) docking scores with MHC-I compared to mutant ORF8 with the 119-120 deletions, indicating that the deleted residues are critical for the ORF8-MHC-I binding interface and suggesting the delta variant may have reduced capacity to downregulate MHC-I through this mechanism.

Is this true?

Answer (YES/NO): YES